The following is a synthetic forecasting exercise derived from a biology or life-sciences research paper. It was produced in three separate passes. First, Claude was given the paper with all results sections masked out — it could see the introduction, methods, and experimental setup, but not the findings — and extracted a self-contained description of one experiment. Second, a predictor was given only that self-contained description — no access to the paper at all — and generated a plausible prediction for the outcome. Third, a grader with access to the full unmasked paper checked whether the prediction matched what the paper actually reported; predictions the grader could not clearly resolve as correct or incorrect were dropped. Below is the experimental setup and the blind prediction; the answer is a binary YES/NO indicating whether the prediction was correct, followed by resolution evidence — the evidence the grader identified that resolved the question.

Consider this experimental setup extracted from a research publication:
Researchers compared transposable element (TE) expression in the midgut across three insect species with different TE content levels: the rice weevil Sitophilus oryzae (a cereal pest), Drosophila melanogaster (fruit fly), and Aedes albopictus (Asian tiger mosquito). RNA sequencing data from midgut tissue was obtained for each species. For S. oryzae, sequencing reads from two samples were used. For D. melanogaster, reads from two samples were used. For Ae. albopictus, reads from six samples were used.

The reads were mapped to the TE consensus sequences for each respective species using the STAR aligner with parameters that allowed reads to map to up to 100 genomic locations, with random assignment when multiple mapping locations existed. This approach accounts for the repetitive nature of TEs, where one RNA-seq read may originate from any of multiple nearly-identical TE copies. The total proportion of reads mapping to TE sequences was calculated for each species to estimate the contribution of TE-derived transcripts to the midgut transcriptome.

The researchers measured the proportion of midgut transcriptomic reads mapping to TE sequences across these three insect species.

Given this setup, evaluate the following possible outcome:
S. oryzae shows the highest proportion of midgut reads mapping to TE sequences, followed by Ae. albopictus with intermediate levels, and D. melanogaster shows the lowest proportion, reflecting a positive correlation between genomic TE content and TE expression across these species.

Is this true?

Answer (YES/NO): NO